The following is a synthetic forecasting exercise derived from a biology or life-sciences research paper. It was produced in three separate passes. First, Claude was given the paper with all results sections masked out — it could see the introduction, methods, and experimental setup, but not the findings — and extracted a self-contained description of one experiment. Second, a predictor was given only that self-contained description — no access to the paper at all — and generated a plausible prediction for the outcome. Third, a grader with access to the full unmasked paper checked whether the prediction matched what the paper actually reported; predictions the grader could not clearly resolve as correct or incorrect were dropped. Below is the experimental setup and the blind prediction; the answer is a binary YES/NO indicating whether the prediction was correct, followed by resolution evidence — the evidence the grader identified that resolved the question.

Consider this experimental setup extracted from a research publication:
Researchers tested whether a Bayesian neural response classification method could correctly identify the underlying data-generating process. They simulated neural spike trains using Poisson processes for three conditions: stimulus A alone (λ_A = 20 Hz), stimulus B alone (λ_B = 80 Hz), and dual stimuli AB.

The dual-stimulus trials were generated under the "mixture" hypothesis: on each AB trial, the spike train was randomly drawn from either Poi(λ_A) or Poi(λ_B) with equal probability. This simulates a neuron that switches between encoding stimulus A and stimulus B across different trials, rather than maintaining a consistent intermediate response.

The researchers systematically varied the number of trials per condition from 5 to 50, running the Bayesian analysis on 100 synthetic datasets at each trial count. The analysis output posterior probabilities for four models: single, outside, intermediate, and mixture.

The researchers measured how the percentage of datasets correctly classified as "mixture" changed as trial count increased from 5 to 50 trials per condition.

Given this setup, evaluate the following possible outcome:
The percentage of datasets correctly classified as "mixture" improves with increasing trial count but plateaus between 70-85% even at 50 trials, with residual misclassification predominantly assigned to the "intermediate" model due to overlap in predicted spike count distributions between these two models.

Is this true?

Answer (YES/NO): NO